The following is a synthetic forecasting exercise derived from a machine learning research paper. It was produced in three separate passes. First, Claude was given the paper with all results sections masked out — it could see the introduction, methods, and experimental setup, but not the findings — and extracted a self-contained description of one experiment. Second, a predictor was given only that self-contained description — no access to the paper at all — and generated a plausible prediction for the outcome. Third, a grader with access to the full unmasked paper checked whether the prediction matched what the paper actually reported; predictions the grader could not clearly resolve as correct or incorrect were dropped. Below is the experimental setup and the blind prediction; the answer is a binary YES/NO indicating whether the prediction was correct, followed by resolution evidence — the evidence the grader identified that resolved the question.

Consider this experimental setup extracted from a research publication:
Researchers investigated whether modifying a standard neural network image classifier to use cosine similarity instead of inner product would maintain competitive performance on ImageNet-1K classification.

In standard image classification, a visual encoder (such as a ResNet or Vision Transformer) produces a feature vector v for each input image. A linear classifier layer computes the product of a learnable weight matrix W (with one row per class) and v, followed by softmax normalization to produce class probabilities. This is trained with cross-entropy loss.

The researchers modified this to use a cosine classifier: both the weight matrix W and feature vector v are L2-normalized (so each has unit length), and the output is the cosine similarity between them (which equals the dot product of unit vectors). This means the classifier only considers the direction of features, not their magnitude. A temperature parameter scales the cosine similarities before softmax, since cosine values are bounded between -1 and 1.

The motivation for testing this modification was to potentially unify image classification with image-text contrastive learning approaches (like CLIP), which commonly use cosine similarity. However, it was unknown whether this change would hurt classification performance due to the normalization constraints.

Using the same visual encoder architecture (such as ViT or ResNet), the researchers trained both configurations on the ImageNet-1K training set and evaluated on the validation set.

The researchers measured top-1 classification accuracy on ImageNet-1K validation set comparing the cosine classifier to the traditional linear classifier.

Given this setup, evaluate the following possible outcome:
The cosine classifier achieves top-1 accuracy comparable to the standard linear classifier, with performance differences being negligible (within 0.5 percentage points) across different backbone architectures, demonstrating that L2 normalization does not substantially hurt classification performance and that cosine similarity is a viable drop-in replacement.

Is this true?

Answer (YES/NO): NO